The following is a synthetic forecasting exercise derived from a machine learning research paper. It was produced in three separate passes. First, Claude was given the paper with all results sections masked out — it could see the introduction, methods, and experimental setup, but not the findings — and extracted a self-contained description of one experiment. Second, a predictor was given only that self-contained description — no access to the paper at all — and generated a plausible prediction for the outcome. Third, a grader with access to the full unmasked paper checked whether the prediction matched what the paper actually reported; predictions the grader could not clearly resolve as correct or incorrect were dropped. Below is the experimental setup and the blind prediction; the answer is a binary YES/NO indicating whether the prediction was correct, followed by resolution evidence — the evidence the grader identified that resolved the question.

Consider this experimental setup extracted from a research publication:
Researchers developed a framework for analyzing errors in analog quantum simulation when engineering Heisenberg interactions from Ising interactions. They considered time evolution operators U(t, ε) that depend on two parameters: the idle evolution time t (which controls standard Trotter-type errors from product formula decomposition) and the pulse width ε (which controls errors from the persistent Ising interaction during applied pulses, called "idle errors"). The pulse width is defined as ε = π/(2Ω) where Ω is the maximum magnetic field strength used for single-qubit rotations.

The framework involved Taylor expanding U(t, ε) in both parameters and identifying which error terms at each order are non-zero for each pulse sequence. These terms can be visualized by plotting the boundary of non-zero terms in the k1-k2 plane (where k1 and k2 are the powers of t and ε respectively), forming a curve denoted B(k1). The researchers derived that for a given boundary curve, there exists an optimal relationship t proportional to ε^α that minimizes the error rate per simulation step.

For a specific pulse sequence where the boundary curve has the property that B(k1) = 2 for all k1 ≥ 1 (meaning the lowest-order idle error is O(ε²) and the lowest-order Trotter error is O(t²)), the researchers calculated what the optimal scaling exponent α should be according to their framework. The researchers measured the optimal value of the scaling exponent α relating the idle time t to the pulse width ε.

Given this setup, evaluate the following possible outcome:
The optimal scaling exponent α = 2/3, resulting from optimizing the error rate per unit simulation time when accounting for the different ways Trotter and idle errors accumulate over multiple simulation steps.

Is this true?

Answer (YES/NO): NO